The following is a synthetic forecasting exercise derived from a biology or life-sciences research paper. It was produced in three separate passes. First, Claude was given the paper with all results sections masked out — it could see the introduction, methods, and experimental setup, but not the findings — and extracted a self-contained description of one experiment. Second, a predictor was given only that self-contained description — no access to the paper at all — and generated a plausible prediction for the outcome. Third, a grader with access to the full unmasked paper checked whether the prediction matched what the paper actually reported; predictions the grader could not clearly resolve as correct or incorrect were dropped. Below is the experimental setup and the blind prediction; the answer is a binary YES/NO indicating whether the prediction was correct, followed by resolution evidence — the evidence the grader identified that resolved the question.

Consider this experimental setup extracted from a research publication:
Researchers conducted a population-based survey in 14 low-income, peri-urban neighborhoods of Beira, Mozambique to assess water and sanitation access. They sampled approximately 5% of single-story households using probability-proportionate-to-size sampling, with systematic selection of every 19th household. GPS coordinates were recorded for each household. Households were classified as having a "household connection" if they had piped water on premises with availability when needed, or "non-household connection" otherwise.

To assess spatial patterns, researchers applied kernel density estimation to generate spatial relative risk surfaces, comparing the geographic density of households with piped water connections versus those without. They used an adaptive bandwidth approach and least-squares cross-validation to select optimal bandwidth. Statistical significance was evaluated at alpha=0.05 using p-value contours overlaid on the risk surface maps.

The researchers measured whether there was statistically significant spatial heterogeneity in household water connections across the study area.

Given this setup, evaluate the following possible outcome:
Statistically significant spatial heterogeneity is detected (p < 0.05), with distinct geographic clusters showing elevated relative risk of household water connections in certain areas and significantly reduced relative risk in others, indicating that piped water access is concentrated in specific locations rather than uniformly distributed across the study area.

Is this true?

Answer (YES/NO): YES